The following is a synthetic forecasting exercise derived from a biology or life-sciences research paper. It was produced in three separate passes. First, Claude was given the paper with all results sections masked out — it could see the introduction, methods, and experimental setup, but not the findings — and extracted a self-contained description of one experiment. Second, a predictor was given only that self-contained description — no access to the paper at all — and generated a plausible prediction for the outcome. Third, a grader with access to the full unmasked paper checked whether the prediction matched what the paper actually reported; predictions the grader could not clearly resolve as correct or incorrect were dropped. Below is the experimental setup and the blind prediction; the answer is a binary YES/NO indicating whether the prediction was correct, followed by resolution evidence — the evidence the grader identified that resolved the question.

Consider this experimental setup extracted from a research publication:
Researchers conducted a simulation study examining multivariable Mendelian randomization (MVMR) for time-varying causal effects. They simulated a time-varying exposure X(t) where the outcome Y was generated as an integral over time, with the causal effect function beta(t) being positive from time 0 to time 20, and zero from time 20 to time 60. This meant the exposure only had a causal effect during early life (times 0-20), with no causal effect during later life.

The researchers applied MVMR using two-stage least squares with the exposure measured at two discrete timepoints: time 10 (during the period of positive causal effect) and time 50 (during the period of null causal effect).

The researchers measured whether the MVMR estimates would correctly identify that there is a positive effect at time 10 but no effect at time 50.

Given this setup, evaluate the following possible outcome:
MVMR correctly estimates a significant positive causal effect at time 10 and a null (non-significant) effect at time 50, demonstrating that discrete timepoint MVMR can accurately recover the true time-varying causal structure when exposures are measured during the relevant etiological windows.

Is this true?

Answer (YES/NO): NO